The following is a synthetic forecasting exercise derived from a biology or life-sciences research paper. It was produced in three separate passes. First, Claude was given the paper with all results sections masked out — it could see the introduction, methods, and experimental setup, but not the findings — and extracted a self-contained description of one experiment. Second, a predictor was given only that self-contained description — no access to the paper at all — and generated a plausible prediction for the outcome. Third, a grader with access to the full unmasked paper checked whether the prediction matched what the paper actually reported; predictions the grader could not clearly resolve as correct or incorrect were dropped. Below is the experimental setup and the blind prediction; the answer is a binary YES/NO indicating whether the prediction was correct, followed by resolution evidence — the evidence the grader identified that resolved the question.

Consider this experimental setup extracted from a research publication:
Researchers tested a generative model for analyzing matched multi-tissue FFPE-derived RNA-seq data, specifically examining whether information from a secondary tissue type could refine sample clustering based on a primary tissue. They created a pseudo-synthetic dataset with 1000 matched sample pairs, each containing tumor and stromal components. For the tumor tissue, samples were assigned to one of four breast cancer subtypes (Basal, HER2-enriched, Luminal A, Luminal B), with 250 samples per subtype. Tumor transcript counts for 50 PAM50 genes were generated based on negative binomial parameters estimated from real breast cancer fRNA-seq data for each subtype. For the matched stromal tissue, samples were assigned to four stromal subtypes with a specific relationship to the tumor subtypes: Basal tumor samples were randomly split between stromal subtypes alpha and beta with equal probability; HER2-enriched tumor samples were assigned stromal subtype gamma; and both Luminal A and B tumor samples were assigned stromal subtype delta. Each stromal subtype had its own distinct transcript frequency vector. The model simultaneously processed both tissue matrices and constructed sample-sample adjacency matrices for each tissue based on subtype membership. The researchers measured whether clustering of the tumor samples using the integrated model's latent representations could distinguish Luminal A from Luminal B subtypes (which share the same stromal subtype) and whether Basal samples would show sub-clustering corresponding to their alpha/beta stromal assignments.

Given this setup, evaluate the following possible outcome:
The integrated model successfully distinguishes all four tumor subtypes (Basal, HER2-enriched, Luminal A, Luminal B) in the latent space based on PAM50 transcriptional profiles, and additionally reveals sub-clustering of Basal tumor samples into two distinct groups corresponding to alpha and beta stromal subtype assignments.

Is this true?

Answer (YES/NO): YES